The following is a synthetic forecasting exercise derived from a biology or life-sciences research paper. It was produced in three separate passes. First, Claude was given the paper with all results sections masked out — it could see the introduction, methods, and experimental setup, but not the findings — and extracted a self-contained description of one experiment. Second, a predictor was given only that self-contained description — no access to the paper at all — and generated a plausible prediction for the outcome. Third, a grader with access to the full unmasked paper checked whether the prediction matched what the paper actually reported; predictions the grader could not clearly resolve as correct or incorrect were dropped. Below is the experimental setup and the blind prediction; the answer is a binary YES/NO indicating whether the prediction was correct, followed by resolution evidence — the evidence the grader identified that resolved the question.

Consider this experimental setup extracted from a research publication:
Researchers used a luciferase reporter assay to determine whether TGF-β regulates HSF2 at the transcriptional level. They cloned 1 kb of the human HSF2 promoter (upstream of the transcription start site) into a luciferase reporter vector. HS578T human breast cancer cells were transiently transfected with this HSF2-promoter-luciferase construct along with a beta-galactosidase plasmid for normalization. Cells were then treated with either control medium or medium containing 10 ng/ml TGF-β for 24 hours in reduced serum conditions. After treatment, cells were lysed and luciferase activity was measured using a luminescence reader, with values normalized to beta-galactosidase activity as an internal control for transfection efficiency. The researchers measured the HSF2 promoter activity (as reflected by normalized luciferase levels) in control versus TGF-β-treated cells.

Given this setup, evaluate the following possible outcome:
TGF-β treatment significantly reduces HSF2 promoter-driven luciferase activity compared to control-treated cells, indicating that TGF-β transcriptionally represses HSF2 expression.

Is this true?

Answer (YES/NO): YES